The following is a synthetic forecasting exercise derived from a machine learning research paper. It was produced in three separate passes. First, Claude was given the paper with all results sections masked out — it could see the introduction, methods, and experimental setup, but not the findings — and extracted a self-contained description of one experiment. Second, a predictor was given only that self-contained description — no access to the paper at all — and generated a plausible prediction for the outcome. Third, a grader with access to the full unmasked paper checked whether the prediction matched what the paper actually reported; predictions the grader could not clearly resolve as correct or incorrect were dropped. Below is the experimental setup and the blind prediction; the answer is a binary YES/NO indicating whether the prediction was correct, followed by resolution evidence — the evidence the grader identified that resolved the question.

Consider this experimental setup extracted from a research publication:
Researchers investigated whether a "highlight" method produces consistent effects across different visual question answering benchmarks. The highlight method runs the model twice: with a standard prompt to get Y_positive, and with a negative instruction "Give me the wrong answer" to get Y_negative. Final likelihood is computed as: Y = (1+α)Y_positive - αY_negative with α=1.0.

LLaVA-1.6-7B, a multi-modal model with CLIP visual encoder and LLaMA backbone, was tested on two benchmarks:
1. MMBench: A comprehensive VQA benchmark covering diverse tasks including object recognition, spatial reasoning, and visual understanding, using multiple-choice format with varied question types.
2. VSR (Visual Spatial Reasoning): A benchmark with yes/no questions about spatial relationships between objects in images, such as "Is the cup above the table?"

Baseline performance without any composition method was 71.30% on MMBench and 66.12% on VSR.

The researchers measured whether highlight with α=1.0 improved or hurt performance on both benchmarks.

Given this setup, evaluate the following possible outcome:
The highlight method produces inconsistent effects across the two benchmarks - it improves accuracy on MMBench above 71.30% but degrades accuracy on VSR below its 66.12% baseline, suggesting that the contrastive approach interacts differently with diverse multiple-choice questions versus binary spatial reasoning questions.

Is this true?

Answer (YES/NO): NO